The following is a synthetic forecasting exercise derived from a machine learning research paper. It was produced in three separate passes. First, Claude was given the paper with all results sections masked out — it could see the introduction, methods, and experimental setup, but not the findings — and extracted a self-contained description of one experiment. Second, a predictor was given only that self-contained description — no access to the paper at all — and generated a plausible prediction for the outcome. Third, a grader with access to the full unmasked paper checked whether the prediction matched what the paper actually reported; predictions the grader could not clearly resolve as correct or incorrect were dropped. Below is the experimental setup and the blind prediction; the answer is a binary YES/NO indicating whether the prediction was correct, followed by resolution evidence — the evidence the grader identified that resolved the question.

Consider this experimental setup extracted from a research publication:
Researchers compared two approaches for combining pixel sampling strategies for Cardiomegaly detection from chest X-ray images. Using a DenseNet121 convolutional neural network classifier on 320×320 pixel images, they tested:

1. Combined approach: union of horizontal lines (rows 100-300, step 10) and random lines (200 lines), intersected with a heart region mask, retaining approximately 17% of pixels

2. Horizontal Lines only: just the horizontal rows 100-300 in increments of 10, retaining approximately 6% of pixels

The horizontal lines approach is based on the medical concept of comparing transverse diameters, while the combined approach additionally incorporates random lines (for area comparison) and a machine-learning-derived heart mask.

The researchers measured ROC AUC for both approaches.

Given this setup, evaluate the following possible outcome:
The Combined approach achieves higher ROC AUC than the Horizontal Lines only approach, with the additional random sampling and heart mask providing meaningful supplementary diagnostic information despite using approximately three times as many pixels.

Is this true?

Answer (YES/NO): NO